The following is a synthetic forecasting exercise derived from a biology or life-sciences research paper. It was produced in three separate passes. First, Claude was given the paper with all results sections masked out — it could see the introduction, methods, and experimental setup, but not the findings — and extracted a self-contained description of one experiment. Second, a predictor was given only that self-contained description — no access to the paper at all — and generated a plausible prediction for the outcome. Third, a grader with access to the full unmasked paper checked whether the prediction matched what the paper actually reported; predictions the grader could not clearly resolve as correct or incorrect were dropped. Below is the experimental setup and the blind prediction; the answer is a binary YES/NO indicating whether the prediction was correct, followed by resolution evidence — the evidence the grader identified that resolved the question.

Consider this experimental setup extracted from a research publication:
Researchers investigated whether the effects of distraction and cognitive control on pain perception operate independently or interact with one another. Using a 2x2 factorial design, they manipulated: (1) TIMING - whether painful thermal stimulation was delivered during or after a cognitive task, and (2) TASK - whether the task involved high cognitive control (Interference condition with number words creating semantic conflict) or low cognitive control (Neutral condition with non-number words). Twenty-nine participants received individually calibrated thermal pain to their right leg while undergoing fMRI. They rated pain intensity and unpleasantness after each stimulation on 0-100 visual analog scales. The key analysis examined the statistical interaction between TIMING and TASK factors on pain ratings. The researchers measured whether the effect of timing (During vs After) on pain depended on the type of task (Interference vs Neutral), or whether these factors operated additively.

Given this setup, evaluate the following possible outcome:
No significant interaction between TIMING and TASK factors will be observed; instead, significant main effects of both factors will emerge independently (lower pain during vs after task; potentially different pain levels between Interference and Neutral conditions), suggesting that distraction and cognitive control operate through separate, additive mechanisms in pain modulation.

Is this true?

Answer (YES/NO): NO